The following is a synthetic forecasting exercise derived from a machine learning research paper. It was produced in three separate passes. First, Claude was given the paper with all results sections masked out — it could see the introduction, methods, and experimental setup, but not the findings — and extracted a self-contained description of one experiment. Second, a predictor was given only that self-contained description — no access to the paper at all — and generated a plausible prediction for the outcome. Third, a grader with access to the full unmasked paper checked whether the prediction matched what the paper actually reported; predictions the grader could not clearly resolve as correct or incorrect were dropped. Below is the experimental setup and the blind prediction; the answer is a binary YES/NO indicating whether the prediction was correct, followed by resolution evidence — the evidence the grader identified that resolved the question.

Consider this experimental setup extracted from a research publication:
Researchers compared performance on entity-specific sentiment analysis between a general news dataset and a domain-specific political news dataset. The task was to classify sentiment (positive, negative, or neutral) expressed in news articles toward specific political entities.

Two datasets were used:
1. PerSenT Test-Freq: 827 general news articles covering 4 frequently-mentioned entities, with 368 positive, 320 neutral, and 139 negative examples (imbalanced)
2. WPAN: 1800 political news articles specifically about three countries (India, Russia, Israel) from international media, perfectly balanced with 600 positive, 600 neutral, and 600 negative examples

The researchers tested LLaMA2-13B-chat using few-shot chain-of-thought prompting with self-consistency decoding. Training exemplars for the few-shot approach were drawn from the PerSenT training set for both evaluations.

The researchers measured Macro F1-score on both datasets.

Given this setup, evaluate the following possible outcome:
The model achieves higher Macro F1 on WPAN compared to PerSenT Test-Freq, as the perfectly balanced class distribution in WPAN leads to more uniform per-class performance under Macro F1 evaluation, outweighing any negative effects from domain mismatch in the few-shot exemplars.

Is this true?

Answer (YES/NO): YES